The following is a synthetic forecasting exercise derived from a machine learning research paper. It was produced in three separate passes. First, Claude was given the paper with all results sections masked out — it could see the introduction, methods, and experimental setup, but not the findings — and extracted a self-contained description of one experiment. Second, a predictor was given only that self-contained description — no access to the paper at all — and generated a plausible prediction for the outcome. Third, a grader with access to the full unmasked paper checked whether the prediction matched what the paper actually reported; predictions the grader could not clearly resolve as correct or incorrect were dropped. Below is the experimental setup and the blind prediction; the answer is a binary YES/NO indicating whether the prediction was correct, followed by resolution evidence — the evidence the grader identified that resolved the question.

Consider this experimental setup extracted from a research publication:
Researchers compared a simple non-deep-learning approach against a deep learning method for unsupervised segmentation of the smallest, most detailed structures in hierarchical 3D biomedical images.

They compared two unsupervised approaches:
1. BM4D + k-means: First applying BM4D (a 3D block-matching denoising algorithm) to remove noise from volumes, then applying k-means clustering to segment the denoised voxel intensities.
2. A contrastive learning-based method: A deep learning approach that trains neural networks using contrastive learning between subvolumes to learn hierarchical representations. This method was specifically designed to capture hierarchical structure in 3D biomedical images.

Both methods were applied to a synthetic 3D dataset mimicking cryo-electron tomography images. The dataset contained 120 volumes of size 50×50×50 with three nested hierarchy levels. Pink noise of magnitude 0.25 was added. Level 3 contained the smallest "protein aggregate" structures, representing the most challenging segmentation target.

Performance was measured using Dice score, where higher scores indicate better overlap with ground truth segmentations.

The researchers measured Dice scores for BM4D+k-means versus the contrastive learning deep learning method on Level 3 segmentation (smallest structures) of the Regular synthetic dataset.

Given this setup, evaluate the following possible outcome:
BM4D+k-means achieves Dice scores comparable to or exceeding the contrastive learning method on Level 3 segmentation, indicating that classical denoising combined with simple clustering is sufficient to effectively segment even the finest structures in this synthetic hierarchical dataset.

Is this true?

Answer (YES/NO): YES